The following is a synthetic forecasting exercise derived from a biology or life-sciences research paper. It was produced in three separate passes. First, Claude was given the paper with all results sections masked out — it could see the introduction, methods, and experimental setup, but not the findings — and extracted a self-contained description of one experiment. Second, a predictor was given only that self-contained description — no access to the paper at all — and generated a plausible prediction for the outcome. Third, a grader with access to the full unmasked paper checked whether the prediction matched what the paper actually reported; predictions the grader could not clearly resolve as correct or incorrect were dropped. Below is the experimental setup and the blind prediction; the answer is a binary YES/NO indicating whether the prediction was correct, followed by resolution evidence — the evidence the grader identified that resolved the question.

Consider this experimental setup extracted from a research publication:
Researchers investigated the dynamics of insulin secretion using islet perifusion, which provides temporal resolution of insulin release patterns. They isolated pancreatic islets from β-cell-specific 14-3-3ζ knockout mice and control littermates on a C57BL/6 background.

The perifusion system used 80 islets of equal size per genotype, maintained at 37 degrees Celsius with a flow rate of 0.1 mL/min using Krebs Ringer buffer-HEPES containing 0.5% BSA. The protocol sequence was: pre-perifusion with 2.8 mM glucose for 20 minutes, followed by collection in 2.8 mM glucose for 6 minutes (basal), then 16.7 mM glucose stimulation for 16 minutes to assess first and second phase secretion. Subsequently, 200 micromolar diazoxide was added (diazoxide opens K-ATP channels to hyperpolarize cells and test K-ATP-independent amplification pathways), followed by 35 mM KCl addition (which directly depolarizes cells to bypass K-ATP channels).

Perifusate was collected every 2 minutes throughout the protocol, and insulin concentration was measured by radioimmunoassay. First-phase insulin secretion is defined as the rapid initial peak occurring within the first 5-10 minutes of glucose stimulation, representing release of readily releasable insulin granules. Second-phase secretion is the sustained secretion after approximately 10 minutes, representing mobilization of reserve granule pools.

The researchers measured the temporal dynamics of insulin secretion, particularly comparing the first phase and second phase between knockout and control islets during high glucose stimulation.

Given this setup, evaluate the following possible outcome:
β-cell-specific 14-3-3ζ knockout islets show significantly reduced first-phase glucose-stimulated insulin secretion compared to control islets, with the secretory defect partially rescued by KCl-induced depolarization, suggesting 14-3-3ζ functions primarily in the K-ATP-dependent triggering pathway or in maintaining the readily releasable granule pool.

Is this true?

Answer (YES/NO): NO